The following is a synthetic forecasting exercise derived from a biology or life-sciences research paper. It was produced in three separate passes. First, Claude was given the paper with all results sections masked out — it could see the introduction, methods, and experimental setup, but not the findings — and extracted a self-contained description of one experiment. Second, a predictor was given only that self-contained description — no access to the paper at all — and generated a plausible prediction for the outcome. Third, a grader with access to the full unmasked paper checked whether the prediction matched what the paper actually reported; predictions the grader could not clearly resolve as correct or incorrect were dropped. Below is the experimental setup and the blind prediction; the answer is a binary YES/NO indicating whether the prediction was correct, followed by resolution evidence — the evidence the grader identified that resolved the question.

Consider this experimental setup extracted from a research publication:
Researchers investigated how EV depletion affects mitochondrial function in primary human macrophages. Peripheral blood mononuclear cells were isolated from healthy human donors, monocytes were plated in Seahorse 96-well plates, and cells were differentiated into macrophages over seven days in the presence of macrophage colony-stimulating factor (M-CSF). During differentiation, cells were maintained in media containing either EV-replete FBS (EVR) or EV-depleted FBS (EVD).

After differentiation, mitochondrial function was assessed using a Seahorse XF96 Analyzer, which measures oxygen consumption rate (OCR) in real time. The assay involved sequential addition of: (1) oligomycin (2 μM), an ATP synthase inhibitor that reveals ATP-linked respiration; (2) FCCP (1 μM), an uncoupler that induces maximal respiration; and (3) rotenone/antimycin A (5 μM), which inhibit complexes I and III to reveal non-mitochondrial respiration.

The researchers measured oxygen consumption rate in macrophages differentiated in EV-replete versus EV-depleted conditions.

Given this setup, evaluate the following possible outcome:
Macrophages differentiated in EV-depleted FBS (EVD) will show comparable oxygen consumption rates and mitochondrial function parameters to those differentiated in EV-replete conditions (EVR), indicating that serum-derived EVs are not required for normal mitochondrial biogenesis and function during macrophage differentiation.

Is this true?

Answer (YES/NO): NO